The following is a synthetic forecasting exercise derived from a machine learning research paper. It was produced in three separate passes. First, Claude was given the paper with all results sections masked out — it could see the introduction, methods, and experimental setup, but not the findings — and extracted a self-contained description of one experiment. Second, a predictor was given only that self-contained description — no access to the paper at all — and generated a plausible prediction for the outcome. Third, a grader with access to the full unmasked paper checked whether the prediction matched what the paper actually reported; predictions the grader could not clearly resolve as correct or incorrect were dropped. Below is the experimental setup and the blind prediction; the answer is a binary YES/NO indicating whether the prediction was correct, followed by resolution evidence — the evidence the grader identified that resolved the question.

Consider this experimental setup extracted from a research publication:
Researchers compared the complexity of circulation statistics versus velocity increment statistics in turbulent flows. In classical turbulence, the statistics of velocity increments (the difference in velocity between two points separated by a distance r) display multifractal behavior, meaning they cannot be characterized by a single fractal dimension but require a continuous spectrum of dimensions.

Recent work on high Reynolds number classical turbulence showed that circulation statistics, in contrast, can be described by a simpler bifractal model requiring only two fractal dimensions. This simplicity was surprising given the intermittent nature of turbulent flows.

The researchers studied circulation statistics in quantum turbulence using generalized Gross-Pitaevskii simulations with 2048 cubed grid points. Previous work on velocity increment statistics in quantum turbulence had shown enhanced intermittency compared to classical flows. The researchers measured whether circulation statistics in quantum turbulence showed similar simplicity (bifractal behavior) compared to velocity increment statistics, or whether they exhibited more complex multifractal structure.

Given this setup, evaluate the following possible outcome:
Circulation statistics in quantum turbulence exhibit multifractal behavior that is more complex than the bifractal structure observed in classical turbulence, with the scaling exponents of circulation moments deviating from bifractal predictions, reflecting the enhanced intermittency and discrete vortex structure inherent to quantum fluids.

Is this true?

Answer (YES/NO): NO